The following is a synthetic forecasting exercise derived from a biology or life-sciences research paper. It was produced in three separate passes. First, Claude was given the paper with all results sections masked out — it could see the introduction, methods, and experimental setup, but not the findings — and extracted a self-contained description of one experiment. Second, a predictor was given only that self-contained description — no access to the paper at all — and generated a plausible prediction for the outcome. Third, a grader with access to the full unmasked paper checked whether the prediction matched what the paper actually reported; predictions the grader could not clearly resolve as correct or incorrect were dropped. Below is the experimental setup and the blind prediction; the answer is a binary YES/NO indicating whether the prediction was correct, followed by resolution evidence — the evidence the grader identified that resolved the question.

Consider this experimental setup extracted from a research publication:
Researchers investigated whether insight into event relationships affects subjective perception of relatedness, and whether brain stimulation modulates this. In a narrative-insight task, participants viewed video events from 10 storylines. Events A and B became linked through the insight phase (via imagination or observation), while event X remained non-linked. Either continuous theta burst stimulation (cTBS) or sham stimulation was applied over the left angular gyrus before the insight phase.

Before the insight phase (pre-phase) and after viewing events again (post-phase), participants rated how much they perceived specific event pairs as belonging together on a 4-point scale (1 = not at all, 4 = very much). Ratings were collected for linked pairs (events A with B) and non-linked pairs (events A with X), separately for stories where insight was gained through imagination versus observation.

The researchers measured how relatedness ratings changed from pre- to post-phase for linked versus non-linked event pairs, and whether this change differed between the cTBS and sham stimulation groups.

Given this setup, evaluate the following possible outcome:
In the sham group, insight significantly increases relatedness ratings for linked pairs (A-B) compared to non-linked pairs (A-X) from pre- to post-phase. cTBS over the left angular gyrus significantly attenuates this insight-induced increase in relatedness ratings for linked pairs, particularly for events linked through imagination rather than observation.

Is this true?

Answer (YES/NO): NO